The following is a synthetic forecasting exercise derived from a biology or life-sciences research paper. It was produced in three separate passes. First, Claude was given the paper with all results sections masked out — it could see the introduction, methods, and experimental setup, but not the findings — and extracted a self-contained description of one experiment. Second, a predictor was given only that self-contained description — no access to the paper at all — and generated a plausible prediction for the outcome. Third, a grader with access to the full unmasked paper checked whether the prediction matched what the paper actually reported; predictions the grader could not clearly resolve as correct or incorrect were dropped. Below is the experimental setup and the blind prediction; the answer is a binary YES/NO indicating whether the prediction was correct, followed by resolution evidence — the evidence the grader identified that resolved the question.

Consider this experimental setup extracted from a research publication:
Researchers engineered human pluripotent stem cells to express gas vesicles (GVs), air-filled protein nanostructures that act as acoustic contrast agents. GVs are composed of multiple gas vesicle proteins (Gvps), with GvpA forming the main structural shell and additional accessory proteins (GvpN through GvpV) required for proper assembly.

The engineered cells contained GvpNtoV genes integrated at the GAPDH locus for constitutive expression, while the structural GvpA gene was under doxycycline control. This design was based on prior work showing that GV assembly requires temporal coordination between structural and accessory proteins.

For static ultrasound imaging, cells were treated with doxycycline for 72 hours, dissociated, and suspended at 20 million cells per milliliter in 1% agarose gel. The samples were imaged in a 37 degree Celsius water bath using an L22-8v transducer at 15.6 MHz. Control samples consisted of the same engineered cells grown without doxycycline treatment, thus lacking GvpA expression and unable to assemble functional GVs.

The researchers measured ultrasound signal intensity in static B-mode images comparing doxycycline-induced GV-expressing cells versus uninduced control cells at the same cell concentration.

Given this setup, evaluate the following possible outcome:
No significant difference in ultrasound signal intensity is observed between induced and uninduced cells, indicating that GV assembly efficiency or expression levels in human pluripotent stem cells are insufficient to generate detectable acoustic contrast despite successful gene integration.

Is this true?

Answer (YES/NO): NO